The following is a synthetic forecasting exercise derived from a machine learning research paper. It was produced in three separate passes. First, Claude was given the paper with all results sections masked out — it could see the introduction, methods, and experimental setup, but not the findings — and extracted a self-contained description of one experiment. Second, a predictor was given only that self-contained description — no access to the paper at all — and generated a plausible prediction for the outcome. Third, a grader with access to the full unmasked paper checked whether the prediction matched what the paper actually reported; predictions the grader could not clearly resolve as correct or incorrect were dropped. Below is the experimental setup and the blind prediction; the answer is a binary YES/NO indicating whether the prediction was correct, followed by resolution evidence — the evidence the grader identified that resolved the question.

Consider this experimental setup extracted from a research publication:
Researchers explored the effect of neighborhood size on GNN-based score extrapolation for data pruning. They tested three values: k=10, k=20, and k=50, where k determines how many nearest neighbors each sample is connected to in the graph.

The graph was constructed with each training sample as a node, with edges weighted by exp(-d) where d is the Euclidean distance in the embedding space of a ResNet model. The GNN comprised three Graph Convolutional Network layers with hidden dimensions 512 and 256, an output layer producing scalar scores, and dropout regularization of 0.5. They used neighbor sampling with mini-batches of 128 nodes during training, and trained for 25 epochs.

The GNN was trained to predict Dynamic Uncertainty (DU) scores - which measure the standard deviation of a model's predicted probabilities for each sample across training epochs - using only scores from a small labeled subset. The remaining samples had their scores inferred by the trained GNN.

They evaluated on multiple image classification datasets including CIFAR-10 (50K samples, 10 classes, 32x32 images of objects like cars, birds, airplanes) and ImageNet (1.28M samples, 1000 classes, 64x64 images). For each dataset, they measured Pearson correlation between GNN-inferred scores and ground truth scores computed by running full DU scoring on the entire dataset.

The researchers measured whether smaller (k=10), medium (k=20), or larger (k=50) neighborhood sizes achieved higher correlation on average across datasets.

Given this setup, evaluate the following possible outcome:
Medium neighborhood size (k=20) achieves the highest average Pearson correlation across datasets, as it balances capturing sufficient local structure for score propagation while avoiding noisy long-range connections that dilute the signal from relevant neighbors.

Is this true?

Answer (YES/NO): NO